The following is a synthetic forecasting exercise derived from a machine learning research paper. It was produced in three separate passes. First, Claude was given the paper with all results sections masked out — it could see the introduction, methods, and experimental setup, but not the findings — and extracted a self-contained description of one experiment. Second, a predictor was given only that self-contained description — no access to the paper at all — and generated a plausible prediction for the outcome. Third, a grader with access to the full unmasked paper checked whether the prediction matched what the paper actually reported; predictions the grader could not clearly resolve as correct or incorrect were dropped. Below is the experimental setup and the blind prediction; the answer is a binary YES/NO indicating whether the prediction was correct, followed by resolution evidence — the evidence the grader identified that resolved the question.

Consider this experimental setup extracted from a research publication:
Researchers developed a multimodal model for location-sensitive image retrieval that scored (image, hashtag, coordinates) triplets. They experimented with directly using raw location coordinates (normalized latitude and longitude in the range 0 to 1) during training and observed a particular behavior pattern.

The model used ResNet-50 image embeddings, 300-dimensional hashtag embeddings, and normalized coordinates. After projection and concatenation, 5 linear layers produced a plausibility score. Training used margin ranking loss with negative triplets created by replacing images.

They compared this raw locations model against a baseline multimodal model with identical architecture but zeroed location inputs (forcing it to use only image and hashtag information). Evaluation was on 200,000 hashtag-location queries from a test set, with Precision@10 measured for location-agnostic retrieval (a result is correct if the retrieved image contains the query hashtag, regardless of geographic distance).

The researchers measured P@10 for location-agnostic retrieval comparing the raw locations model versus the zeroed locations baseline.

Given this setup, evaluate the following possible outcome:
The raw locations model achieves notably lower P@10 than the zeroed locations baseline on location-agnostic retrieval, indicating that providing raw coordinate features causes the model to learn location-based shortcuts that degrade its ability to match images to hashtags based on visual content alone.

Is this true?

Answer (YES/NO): YES